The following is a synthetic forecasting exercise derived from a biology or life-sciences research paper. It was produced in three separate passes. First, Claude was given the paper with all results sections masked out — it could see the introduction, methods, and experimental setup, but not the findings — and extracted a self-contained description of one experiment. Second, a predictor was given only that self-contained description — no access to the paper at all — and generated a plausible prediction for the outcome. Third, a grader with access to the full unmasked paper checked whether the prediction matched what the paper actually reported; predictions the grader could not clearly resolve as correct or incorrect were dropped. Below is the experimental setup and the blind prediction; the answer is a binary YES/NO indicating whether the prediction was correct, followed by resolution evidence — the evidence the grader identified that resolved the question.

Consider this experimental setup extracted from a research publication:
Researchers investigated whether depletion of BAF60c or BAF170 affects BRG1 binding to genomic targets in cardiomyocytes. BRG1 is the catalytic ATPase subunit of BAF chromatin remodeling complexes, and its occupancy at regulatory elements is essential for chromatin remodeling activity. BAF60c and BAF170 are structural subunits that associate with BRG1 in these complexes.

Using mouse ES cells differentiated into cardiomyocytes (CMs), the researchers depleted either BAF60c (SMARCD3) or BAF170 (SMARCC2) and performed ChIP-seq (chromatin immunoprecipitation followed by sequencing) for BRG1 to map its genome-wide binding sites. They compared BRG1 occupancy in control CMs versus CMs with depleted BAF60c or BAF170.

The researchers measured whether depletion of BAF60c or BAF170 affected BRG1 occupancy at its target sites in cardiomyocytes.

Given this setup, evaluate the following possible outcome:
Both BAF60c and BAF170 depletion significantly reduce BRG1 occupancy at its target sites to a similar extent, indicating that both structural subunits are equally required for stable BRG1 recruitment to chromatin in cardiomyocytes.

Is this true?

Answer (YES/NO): NO